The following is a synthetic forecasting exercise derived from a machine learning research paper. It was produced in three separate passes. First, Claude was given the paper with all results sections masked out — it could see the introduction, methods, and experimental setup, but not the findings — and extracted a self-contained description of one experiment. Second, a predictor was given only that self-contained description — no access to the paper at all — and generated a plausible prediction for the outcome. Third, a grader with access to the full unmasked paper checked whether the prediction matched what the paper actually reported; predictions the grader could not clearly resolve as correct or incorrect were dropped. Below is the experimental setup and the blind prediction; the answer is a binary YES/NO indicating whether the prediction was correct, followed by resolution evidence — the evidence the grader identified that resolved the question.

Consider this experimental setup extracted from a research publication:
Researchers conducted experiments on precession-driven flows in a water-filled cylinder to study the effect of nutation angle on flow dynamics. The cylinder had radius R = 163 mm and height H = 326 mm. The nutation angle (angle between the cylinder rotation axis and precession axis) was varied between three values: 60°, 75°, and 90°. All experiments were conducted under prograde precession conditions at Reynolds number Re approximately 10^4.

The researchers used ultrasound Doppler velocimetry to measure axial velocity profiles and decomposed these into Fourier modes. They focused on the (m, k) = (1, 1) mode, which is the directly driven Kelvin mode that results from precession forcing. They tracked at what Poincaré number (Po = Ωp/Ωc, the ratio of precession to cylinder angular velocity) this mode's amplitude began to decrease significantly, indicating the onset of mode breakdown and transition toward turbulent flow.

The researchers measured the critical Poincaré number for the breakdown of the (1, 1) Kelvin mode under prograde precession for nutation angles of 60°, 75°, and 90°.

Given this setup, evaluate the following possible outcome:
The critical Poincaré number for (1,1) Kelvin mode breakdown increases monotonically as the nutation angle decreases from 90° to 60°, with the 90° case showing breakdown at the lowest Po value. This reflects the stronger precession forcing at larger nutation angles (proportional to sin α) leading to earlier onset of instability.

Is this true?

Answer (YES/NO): NO